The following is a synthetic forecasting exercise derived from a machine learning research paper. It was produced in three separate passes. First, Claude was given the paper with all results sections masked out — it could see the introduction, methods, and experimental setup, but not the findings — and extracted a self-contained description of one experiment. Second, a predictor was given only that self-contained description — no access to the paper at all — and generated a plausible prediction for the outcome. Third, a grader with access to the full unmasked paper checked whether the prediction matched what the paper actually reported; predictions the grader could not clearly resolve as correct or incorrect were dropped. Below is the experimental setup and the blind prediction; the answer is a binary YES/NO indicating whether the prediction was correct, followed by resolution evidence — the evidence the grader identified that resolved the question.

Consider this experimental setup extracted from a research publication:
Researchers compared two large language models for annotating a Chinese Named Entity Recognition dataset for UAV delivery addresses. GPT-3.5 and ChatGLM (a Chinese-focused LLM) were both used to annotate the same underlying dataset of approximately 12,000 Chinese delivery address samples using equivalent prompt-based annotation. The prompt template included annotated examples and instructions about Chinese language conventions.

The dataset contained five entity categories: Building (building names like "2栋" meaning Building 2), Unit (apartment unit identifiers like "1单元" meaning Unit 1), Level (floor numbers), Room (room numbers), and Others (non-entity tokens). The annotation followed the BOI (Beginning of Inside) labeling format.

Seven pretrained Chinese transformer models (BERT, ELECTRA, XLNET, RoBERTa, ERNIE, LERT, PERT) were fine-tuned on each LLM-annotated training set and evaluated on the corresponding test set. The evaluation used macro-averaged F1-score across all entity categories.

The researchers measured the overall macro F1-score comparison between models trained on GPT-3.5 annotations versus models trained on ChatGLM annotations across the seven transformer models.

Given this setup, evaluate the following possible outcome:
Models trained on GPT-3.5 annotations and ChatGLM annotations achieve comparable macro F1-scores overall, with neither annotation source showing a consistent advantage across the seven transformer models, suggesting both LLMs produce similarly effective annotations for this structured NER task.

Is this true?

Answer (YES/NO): NO